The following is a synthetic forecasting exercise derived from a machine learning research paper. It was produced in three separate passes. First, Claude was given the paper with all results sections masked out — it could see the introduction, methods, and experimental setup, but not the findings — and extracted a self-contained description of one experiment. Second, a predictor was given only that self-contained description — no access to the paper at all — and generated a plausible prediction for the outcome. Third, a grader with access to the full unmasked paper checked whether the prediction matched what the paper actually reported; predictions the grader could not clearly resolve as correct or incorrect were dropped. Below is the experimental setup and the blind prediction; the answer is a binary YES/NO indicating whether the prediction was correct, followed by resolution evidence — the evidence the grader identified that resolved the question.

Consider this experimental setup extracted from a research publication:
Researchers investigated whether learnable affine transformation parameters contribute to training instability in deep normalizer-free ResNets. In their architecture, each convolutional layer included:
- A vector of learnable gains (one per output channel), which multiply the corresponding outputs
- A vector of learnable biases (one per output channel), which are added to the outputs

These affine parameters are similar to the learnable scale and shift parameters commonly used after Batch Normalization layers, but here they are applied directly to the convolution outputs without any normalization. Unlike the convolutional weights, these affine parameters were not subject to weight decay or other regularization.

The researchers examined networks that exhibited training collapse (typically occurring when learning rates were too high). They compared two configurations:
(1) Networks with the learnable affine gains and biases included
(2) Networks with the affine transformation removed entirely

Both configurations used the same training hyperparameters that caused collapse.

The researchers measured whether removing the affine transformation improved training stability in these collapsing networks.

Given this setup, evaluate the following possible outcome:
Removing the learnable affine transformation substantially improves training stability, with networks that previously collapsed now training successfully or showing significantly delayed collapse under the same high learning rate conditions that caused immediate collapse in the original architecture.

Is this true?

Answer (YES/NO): NO